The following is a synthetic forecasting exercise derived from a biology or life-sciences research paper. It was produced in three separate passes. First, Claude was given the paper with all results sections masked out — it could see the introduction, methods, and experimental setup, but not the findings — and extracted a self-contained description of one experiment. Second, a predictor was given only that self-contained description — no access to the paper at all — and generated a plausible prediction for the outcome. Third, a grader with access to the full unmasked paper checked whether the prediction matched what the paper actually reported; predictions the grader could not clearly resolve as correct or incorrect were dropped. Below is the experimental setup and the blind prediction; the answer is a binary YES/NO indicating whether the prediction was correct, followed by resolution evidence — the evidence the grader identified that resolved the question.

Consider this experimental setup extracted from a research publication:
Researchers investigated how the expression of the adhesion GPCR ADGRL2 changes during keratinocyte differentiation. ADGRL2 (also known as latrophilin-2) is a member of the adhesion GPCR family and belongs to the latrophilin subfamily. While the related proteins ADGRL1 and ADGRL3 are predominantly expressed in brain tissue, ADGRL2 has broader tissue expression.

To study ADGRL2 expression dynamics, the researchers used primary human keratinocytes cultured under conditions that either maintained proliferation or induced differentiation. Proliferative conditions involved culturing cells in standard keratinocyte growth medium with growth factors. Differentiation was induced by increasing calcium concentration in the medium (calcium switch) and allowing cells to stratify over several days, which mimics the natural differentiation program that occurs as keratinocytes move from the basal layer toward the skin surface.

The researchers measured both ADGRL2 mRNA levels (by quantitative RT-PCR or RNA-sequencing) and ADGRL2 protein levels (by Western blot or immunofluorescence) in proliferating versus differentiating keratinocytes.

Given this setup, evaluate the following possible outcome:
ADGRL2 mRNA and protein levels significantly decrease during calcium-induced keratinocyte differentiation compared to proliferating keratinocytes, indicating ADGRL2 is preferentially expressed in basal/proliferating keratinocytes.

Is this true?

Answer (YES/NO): NO